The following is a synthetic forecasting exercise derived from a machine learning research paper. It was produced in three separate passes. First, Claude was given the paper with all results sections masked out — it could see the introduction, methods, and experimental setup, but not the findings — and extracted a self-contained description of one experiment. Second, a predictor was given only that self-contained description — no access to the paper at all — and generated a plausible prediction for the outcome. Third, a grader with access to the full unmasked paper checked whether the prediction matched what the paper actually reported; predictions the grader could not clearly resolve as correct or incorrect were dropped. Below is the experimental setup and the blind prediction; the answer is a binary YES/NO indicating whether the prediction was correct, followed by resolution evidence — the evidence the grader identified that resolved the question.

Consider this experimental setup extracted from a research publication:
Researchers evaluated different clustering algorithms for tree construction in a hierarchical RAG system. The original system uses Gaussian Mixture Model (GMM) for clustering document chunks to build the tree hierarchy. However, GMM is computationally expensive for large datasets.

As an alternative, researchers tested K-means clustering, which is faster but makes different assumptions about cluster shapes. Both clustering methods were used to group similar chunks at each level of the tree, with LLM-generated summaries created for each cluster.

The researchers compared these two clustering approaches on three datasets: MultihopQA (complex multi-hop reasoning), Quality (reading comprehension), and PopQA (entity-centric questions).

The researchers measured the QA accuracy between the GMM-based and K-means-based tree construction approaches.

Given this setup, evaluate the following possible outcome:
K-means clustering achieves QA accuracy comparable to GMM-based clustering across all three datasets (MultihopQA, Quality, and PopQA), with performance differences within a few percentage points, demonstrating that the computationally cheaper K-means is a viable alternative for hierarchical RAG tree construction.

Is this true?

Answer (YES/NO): YES